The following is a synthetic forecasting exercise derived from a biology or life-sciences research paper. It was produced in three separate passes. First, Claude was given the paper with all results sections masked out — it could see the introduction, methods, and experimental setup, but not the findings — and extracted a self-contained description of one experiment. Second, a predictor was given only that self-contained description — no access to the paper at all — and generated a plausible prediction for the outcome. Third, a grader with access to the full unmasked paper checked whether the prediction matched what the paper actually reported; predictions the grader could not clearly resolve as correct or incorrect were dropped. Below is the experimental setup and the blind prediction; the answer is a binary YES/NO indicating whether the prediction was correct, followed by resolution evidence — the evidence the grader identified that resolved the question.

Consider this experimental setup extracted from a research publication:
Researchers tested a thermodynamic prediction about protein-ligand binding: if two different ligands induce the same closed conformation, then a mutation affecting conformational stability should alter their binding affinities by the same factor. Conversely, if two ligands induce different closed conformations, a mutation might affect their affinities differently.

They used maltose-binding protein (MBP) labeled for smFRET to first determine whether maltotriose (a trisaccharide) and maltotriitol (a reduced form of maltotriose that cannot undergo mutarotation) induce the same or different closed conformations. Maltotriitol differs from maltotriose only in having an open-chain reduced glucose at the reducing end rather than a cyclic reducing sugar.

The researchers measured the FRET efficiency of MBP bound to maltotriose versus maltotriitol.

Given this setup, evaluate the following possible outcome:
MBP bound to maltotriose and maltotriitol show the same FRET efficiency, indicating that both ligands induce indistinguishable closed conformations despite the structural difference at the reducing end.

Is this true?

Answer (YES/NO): NO